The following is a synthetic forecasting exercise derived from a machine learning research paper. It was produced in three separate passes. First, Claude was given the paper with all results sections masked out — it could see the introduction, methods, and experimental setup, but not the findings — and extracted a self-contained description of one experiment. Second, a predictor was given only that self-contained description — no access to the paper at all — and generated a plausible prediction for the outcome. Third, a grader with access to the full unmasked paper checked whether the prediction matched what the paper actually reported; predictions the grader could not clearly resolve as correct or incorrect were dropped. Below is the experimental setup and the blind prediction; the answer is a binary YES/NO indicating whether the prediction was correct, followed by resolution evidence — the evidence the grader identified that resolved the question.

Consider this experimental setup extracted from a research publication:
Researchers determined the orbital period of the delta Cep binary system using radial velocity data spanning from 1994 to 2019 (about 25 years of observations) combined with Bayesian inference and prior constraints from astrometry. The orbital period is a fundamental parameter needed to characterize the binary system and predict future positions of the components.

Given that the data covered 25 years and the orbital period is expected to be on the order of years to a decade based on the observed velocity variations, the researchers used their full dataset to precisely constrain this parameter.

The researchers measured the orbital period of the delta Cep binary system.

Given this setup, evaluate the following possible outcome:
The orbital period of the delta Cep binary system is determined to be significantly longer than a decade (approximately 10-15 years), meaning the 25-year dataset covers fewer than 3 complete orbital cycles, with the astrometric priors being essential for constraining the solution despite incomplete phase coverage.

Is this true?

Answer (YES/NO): NO